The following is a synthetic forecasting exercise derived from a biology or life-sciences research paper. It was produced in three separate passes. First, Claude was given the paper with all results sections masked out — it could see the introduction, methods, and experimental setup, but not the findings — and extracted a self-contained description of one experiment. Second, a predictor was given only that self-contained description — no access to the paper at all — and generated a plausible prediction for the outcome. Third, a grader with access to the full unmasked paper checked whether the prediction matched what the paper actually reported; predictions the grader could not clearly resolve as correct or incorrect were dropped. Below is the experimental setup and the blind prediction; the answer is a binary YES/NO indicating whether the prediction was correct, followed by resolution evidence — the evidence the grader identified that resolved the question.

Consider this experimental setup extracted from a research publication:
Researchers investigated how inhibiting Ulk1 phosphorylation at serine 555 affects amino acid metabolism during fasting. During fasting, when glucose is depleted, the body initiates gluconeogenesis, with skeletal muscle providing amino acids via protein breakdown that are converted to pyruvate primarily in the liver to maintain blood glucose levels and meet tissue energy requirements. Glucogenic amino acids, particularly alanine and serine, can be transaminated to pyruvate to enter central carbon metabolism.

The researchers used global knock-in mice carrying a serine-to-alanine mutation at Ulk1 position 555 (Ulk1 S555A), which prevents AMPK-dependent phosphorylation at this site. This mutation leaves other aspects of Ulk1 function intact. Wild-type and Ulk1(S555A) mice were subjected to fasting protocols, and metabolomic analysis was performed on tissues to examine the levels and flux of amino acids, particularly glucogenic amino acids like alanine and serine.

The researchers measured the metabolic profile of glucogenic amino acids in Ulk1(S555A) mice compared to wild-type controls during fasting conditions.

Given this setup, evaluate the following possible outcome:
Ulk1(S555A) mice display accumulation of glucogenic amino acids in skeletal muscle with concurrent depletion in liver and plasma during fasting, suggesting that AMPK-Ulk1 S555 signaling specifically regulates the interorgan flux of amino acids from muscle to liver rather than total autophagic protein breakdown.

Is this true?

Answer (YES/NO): NO